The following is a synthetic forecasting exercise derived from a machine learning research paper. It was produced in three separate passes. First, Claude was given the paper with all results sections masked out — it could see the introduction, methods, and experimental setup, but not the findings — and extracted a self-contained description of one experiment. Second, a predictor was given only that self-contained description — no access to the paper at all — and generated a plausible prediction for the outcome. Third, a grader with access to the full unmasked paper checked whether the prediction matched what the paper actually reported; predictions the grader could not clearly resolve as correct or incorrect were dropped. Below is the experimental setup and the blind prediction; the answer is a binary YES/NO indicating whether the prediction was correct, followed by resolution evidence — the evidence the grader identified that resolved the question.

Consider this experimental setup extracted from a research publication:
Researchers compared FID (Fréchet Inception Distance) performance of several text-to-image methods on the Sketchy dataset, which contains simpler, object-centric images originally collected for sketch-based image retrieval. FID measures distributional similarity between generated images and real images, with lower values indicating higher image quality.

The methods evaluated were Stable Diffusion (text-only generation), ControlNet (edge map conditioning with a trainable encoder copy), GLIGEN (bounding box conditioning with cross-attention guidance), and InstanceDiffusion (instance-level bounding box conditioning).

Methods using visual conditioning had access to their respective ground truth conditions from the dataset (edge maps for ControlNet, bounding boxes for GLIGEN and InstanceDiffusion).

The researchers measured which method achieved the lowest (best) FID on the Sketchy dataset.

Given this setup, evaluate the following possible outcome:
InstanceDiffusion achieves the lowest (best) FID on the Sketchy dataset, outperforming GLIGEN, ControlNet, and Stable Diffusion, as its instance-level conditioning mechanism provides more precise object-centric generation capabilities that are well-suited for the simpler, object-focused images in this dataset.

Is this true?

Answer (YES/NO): YES